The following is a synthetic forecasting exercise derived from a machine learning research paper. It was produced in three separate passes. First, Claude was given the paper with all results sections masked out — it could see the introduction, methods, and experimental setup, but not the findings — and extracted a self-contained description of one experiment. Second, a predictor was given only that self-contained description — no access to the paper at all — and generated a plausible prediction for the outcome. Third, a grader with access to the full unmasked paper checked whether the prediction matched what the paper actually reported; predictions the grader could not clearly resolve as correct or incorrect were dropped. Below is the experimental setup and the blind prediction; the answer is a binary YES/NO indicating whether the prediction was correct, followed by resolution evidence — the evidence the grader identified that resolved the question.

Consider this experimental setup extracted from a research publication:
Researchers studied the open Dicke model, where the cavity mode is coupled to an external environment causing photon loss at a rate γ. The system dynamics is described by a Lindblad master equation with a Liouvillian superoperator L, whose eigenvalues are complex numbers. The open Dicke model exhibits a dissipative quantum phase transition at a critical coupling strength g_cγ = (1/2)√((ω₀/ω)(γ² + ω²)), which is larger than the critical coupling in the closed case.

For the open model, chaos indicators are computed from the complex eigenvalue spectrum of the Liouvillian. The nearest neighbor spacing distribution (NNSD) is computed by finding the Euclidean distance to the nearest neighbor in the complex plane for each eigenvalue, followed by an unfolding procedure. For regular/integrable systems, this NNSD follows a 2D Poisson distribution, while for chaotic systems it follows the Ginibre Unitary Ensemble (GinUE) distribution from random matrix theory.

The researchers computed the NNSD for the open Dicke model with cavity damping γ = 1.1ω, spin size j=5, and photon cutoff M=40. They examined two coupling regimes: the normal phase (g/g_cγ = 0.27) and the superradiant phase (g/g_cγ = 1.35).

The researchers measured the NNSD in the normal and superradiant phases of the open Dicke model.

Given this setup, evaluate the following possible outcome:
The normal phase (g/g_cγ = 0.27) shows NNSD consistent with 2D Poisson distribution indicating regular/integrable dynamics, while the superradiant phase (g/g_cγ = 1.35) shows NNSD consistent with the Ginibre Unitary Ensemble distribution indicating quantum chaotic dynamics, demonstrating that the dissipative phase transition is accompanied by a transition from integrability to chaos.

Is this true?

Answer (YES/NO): YES